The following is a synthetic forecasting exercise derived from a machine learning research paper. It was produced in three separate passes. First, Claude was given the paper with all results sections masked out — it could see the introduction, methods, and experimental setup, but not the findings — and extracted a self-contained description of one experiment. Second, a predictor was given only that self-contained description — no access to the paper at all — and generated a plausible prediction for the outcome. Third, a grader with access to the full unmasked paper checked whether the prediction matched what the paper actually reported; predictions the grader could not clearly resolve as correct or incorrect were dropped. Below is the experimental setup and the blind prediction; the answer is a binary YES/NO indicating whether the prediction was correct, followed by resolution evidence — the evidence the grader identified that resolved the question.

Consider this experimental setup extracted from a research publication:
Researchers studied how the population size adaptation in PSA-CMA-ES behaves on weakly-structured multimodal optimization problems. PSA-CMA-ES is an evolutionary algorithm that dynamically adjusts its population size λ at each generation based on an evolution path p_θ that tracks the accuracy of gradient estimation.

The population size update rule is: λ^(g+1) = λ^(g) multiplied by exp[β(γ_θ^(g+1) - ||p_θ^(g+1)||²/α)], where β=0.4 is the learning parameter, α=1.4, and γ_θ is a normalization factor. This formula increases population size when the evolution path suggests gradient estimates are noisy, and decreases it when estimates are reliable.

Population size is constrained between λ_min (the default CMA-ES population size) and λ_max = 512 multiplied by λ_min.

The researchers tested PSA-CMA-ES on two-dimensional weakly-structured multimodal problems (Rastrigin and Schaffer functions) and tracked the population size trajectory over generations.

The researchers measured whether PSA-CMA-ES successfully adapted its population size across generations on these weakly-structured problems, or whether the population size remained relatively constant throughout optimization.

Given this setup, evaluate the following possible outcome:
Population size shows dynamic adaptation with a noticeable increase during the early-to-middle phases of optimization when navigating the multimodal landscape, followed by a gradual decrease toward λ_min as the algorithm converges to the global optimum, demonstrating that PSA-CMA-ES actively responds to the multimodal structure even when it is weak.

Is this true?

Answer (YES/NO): NO